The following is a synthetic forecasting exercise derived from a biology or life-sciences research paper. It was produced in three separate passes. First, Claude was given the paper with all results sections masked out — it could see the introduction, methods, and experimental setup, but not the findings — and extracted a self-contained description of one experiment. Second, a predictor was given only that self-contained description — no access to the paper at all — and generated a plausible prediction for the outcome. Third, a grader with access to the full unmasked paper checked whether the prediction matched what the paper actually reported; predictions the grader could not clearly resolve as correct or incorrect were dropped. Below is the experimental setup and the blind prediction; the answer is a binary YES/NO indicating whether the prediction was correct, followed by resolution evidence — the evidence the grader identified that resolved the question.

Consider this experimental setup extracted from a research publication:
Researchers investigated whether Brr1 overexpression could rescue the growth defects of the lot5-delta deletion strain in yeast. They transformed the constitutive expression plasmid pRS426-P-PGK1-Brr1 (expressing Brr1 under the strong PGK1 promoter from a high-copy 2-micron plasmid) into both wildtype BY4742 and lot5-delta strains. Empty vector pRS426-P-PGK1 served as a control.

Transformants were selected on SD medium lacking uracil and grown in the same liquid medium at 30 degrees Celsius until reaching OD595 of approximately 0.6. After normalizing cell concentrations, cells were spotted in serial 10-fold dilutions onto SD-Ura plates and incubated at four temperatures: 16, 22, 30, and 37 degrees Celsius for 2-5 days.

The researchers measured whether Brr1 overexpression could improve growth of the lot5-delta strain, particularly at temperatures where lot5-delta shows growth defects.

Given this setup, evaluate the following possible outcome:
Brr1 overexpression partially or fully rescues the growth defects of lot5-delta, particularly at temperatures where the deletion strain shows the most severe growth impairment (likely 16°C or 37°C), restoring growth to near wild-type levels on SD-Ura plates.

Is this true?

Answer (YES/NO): NO